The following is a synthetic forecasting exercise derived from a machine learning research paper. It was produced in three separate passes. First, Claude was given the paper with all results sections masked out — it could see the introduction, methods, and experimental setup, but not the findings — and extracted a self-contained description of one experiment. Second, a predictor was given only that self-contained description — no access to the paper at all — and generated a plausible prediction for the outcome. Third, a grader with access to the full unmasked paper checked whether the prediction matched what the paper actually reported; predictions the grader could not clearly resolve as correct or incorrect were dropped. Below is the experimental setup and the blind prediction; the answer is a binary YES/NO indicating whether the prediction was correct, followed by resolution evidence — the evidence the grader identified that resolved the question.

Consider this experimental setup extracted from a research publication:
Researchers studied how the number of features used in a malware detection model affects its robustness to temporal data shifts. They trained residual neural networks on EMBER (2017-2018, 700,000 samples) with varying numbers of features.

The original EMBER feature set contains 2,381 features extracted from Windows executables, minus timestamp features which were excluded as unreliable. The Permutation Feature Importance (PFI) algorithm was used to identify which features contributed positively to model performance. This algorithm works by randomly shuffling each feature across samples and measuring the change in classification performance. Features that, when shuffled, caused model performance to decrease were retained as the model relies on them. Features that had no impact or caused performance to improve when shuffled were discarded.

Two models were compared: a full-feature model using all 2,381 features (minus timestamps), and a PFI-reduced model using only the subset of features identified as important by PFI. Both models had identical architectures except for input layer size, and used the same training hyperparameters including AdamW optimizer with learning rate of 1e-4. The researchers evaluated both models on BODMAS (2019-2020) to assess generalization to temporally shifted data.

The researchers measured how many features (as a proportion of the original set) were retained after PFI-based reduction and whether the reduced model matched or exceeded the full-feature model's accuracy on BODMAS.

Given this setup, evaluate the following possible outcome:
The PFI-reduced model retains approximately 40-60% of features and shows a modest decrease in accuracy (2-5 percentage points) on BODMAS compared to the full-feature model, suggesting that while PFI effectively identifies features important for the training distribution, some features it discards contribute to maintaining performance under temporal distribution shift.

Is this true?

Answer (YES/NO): NO